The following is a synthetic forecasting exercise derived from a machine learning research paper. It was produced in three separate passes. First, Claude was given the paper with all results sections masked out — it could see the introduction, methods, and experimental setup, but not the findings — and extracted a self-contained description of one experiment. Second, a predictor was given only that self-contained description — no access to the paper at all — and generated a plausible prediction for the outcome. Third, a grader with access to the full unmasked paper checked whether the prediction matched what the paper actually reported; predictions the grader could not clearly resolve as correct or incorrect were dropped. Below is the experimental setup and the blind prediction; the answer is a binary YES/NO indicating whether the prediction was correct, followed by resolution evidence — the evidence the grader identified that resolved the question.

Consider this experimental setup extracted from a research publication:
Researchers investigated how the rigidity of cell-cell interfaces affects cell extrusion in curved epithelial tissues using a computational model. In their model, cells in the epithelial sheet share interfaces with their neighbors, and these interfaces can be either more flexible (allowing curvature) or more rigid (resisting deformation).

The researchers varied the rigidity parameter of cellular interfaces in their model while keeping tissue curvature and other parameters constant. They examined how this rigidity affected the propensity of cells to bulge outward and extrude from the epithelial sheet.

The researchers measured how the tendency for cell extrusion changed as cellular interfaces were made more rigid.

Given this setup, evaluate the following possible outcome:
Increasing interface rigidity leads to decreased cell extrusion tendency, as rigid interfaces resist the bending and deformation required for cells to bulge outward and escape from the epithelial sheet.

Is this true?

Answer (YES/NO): YES